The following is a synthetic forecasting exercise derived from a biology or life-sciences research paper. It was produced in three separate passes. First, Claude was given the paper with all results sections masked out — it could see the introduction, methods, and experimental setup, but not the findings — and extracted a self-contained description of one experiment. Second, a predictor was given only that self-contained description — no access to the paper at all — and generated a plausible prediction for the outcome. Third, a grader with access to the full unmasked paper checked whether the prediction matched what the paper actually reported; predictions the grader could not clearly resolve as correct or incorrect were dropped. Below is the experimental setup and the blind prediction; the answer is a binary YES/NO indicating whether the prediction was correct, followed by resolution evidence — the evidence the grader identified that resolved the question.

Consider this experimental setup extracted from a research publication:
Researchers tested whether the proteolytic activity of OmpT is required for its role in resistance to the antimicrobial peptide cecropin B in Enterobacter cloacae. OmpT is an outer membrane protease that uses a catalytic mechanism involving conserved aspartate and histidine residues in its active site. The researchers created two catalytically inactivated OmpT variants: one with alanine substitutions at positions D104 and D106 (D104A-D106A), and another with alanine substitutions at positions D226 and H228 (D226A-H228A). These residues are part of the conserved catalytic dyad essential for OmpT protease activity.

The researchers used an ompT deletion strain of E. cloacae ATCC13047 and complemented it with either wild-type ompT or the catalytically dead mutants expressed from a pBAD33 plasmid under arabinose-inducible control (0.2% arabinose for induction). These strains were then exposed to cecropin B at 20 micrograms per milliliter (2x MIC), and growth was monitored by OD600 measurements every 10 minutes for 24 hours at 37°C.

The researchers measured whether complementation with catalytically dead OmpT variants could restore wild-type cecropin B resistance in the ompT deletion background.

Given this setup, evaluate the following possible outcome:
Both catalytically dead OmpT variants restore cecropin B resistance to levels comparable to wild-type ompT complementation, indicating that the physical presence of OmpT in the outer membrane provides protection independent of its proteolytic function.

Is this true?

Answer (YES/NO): NO